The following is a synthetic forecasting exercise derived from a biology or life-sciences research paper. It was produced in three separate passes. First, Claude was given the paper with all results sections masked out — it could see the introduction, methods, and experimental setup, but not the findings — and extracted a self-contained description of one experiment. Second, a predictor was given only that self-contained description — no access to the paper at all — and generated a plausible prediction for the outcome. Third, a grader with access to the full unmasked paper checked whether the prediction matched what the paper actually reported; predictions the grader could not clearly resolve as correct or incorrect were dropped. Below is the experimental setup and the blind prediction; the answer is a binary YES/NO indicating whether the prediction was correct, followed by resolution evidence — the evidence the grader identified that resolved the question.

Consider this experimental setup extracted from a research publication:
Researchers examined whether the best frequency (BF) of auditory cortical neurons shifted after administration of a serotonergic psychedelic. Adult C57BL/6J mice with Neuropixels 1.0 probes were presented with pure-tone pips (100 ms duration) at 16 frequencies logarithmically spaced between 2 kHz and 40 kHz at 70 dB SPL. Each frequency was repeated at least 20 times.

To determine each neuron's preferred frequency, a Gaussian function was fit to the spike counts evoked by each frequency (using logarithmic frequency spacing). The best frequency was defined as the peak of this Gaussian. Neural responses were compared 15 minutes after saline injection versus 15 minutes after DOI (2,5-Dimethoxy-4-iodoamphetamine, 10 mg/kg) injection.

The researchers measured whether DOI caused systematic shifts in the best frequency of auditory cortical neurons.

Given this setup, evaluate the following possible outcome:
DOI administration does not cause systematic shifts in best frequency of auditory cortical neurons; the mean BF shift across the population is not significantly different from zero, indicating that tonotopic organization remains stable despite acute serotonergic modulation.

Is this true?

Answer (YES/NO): YES